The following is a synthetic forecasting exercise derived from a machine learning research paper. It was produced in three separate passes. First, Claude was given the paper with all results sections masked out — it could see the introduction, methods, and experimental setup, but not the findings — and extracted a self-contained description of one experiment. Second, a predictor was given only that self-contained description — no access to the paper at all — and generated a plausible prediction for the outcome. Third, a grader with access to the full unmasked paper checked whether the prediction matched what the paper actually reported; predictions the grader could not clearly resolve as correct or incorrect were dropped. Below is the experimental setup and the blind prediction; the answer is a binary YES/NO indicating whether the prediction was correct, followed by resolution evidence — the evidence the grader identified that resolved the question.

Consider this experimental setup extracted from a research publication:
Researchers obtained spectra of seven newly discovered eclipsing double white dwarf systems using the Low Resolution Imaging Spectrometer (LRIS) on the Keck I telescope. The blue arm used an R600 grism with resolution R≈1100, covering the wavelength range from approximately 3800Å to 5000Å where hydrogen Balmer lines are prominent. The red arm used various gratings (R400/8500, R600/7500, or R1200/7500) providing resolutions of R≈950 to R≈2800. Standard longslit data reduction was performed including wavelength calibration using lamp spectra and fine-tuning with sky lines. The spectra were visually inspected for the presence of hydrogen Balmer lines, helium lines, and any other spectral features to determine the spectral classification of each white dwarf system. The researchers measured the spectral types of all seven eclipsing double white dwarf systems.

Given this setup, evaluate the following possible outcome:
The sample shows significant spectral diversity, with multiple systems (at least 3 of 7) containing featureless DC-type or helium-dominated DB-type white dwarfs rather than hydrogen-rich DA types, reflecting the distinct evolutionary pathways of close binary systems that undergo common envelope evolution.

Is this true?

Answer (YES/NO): NO